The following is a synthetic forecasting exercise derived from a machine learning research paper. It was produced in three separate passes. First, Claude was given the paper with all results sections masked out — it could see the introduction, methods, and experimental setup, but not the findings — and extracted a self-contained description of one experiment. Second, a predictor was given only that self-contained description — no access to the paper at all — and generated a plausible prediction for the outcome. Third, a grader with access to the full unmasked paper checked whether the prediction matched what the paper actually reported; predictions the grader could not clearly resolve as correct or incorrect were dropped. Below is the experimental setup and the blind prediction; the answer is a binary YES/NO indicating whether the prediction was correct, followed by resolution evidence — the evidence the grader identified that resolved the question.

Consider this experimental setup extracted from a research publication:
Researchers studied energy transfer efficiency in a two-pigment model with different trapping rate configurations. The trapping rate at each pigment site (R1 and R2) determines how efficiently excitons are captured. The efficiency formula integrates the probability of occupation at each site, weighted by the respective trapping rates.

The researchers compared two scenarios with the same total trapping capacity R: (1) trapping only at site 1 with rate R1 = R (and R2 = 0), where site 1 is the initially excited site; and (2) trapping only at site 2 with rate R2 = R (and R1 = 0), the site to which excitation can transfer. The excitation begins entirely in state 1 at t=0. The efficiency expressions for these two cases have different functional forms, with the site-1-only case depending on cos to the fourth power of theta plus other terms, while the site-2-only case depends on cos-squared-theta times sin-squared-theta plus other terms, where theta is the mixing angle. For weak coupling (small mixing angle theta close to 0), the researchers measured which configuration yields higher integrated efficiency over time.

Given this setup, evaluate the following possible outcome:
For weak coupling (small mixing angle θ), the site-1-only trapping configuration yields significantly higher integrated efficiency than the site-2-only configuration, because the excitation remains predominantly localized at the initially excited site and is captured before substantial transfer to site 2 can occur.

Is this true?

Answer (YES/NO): YES